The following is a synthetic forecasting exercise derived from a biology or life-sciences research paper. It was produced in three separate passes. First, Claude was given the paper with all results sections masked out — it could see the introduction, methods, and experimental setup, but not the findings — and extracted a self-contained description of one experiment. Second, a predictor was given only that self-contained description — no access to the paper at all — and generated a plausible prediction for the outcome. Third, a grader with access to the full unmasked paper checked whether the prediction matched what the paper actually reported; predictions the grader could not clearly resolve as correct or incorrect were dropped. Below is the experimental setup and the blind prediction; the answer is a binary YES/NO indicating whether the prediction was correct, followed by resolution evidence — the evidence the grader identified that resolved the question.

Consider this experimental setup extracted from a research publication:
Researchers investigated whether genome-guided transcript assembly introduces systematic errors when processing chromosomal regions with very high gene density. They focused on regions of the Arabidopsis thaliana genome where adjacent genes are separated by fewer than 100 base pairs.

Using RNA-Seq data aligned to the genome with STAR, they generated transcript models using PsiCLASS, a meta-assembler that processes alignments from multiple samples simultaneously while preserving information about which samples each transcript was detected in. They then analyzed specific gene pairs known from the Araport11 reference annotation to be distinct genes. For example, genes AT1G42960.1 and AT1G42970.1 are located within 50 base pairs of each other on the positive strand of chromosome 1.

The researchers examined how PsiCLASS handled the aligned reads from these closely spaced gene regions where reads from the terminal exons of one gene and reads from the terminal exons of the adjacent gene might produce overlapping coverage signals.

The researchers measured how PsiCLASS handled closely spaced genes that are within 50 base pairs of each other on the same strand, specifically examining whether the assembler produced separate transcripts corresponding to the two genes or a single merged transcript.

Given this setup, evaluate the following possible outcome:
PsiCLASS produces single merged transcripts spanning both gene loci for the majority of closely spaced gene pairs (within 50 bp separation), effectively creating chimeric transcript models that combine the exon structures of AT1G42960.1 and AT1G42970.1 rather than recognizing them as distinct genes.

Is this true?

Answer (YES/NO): YES